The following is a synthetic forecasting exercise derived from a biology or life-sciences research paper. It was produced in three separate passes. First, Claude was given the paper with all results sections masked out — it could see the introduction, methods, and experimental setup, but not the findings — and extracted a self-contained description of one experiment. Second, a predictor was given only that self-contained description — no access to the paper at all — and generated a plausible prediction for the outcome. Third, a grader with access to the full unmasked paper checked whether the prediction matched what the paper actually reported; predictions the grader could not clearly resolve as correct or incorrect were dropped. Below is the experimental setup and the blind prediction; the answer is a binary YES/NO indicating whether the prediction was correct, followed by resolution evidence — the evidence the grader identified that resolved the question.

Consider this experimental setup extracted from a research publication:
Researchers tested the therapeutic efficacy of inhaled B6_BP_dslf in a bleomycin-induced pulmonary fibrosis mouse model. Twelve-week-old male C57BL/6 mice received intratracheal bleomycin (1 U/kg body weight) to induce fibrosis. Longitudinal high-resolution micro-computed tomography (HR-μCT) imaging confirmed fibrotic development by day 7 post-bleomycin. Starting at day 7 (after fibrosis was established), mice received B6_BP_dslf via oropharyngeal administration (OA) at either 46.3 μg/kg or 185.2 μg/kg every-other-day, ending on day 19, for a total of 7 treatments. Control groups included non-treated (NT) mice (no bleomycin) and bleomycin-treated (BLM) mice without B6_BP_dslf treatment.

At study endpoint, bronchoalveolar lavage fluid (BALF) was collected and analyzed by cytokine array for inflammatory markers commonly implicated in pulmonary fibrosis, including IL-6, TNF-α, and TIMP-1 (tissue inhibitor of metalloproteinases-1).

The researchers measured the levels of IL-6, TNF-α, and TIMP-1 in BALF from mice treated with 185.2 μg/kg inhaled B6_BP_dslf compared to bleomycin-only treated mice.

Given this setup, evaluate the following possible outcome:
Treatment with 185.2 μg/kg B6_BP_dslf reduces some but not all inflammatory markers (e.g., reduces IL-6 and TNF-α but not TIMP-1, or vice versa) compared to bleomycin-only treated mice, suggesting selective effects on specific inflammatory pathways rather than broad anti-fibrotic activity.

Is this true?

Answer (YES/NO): NO